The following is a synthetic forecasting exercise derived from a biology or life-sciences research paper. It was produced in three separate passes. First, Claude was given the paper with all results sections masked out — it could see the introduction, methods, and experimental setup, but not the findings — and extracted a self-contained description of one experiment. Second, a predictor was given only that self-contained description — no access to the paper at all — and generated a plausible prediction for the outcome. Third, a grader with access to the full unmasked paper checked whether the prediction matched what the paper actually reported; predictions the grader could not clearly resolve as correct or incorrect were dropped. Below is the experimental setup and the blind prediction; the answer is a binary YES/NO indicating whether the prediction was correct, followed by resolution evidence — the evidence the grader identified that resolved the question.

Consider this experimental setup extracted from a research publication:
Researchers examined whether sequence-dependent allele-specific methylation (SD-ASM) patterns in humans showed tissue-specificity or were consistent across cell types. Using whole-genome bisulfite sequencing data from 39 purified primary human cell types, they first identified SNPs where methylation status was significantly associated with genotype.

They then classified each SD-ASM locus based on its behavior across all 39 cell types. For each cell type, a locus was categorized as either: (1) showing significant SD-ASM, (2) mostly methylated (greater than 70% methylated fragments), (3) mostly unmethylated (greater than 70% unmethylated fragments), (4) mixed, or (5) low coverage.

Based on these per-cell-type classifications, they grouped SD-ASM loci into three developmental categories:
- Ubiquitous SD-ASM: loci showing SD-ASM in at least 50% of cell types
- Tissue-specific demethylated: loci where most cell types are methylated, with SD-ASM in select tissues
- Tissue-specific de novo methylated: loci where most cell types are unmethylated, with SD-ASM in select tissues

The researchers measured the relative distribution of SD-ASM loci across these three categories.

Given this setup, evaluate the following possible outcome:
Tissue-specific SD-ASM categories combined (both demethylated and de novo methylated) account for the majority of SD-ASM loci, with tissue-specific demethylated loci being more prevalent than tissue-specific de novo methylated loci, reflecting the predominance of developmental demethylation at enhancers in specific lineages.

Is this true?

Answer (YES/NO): YES